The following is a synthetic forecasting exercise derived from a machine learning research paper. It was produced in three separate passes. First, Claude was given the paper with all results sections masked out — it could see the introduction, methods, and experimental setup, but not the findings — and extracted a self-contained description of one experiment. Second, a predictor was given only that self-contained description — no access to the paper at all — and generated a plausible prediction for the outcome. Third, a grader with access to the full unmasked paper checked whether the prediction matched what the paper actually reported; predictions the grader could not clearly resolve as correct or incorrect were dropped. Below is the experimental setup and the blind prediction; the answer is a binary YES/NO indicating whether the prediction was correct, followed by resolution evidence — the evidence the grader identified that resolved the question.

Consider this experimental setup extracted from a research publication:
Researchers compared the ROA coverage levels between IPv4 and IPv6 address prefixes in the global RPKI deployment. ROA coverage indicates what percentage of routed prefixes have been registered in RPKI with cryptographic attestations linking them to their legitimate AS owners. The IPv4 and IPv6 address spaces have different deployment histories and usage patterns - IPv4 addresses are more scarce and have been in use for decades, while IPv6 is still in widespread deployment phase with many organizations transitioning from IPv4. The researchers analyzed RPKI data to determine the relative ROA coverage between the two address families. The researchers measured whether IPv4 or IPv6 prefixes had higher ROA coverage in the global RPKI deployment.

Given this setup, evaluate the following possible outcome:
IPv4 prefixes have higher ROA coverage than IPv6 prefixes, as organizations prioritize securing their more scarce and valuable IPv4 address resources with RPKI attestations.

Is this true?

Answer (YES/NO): NO